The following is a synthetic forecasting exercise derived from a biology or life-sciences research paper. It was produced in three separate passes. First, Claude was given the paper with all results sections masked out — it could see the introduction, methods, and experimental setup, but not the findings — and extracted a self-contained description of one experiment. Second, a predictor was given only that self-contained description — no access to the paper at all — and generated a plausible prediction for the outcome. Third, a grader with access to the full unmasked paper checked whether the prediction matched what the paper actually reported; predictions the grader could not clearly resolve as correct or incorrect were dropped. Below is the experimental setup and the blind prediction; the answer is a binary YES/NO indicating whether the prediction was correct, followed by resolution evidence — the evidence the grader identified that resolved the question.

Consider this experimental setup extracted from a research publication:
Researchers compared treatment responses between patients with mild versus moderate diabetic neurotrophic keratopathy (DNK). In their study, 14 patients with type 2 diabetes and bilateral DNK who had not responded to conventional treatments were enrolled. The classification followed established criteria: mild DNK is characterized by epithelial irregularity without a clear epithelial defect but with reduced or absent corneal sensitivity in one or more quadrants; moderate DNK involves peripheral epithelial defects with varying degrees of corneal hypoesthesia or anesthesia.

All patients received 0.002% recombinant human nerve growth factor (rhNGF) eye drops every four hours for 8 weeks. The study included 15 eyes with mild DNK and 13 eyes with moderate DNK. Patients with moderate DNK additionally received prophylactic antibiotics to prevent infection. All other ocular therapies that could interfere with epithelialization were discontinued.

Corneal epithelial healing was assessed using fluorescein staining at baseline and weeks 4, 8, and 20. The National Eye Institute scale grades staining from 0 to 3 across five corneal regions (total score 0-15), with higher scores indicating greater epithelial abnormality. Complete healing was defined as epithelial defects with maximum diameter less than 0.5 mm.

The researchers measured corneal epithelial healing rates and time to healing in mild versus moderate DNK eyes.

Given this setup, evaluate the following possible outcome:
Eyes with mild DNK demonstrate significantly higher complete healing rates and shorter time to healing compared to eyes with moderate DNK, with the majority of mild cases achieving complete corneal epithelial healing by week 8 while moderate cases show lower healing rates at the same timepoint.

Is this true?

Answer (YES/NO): NO